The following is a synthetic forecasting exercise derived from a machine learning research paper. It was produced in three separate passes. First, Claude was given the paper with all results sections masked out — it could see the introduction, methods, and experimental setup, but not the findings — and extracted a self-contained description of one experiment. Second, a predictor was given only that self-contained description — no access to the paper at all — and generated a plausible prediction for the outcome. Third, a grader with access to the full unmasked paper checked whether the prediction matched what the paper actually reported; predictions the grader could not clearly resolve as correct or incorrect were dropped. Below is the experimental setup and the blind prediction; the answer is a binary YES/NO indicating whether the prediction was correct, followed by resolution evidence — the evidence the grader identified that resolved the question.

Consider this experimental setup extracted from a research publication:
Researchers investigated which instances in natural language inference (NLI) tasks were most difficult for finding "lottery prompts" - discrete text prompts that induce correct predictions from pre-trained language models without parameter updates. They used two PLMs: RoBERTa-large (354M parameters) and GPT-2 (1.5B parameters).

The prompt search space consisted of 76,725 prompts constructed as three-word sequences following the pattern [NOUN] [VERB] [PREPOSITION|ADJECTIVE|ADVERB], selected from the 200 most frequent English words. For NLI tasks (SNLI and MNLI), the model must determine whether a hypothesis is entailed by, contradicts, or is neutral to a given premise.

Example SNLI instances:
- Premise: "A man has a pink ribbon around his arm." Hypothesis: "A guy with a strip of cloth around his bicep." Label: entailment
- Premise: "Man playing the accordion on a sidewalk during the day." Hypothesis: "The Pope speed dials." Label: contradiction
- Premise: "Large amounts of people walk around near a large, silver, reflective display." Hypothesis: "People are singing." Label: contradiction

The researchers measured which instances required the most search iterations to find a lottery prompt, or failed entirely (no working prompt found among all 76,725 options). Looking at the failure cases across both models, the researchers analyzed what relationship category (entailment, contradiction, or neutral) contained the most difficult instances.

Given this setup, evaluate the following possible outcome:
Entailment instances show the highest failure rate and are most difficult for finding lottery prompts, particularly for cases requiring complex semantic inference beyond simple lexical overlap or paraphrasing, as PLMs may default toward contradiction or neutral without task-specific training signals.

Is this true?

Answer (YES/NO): NO